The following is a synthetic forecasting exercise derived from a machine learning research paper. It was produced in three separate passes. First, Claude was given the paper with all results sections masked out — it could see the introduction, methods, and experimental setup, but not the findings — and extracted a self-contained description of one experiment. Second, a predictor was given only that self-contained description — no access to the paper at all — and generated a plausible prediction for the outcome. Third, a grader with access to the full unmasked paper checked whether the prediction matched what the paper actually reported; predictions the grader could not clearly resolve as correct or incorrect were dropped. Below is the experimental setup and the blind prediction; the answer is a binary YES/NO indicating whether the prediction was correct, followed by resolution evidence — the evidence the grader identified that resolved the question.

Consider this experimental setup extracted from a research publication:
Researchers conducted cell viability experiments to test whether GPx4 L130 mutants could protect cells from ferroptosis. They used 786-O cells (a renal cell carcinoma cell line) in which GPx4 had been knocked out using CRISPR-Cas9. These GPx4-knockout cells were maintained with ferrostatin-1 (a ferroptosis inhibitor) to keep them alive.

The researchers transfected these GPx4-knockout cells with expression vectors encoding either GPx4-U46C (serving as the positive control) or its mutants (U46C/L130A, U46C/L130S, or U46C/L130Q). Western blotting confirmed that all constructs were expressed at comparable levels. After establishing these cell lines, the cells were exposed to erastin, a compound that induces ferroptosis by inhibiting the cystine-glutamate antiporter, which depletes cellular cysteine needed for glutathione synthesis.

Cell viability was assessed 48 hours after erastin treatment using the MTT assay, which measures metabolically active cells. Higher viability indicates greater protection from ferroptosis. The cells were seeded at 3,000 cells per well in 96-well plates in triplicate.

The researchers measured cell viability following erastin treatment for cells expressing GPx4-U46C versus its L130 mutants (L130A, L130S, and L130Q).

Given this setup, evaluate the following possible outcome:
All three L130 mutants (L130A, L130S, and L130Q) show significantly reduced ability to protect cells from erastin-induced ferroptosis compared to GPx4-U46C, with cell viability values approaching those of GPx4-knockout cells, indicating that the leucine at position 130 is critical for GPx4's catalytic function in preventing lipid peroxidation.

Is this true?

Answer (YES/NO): NO